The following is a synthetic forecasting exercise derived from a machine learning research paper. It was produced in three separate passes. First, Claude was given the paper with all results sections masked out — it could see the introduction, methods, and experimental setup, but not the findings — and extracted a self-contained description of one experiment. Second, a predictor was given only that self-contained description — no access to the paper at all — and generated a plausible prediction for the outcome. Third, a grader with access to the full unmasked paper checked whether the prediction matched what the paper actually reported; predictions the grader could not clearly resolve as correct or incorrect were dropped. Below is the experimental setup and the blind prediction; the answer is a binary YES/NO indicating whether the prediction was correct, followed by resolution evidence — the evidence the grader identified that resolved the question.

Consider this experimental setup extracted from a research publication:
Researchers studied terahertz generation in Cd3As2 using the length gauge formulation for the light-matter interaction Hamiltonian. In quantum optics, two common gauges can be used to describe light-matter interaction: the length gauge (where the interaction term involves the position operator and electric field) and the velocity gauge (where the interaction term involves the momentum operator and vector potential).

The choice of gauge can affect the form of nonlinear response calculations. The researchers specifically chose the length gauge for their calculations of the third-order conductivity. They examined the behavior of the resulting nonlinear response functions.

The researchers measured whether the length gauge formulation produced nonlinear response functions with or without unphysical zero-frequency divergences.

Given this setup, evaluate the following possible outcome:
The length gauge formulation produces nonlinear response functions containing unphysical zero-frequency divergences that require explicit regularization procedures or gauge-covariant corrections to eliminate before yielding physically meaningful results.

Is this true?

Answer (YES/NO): NO